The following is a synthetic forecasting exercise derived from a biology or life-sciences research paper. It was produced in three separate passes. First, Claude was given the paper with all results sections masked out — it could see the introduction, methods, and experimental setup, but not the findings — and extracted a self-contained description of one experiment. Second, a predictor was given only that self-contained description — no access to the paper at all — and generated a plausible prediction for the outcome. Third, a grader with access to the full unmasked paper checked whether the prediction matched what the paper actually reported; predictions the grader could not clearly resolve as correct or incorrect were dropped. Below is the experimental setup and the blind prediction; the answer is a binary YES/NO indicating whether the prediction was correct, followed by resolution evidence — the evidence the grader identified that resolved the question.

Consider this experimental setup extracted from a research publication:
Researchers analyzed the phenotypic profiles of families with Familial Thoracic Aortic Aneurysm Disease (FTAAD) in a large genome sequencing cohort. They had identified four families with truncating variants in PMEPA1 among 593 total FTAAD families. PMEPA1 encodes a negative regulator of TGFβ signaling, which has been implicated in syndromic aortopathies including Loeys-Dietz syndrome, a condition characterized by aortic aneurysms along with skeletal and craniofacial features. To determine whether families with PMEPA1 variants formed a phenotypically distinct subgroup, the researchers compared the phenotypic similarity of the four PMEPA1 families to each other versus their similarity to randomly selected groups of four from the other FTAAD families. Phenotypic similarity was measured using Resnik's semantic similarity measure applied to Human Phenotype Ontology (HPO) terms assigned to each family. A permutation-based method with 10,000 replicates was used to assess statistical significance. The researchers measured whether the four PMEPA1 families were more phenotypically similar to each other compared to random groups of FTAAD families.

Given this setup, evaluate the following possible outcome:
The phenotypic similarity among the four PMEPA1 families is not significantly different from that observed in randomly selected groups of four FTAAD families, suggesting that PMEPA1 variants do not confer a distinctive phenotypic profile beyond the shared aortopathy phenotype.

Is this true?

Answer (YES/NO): NO